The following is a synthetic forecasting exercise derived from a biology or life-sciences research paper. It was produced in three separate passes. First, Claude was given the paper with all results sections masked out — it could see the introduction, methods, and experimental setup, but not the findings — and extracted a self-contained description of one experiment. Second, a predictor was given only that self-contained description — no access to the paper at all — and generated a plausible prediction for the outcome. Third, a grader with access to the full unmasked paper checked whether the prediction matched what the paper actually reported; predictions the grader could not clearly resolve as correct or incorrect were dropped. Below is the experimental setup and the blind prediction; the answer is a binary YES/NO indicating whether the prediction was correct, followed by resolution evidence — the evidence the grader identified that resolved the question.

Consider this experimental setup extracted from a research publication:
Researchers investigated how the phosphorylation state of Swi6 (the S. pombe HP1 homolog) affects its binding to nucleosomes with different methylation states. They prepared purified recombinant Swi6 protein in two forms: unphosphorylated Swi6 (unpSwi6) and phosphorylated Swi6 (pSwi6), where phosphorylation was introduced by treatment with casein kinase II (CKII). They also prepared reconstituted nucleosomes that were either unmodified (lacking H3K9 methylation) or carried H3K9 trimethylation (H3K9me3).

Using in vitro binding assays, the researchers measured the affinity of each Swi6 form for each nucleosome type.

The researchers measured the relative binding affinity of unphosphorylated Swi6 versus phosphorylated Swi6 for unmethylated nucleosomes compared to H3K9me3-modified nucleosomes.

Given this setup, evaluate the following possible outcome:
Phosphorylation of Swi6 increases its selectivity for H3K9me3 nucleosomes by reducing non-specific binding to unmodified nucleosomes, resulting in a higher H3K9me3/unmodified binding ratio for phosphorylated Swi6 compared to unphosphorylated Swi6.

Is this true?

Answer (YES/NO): NO